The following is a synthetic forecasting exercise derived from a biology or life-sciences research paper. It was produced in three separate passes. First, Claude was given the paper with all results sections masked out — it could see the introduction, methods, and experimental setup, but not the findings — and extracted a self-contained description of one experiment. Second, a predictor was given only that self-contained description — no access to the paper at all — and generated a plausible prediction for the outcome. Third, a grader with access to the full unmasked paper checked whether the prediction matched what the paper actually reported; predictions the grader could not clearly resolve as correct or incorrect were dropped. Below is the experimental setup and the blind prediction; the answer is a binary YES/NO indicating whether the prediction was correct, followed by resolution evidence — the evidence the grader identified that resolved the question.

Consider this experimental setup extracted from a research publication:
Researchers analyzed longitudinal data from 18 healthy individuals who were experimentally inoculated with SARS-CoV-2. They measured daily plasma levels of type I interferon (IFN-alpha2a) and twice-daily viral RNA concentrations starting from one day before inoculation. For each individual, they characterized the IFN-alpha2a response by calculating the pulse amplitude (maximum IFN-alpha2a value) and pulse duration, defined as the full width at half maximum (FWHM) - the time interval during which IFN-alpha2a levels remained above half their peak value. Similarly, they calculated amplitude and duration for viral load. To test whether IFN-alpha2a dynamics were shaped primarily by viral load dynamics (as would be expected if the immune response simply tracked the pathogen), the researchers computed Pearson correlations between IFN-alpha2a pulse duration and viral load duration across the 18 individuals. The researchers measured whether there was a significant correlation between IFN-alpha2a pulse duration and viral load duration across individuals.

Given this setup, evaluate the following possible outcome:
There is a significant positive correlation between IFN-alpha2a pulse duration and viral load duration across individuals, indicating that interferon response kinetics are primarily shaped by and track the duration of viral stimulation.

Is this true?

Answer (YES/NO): NO